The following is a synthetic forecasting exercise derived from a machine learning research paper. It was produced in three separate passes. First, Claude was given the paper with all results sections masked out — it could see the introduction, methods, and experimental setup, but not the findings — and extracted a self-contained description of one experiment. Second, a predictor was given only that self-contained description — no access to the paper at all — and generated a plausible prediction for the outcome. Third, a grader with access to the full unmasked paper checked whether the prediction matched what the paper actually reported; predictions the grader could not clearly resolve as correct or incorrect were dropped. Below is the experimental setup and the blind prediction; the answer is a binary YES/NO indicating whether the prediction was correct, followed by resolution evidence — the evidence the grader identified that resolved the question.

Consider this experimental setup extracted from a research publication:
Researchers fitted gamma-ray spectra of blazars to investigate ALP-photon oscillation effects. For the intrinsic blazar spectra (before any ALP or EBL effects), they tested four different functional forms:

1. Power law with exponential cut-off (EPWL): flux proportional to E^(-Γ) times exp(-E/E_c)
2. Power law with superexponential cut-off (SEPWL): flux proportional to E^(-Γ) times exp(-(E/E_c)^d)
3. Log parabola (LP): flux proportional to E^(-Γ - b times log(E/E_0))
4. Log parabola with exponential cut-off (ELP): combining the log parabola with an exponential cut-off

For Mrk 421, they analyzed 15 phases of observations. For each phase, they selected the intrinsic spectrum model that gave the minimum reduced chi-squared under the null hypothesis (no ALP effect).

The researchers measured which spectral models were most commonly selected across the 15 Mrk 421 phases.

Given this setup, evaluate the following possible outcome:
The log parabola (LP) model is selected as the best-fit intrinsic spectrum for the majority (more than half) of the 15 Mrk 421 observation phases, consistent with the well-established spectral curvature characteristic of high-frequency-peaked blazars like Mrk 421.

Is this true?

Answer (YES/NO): NO